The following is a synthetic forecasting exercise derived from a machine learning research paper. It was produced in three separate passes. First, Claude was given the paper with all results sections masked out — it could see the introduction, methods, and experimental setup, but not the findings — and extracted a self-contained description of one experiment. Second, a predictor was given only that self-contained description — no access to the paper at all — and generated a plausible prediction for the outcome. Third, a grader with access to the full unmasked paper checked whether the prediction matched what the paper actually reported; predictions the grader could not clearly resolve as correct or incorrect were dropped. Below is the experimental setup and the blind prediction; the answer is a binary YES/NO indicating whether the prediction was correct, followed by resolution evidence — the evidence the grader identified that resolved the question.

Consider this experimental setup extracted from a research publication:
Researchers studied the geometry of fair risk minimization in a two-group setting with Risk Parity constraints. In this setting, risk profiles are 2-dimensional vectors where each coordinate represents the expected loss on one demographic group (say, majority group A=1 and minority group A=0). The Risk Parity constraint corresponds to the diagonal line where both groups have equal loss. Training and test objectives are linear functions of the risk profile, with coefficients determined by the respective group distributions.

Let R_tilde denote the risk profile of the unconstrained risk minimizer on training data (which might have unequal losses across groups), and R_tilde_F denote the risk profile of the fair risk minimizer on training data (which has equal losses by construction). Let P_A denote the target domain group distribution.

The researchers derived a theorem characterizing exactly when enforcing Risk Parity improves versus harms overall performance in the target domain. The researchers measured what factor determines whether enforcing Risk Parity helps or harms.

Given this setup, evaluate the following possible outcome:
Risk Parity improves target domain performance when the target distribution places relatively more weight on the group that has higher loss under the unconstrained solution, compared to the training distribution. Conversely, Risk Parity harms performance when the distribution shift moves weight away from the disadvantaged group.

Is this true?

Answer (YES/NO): YES